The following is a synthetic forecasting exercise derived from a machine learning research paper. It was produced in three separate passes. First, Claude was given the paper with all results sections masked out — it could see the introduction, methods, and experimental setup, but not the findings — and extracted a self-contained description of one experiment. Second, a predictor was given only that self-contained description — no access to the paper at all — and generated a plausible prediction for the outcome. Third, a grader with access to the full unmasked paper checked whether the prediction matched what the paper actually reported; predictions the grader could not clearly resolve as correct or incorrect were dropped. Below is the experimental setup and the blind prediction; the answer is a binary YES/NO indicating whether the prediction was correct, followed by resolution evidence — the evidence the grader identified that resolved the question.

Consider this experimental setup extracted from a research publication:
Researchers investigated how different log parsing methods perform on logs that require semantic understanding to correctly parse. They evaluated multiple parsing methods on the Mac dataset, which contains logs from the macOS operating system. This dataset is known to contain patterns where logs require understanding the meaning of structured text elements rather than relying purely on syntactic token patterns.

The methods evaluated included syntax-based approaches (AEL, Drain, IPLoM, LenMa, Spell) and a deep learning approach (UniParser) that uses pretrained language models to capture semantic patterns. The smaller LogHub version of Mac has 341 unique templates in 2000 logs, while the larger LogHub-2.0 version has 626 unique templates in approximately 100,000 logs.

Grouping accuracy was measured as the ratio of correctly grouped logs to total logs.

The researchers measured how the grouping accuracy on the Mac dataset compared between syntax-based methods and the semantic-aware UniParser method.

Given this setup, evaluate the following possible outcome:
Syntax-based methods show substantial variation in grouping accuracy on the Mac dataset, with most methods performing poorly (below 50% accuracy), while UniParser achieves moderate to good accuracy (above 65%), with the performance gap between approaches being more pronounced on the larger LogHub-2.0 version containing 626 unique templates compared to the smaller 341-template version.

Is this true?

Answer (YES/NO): NO